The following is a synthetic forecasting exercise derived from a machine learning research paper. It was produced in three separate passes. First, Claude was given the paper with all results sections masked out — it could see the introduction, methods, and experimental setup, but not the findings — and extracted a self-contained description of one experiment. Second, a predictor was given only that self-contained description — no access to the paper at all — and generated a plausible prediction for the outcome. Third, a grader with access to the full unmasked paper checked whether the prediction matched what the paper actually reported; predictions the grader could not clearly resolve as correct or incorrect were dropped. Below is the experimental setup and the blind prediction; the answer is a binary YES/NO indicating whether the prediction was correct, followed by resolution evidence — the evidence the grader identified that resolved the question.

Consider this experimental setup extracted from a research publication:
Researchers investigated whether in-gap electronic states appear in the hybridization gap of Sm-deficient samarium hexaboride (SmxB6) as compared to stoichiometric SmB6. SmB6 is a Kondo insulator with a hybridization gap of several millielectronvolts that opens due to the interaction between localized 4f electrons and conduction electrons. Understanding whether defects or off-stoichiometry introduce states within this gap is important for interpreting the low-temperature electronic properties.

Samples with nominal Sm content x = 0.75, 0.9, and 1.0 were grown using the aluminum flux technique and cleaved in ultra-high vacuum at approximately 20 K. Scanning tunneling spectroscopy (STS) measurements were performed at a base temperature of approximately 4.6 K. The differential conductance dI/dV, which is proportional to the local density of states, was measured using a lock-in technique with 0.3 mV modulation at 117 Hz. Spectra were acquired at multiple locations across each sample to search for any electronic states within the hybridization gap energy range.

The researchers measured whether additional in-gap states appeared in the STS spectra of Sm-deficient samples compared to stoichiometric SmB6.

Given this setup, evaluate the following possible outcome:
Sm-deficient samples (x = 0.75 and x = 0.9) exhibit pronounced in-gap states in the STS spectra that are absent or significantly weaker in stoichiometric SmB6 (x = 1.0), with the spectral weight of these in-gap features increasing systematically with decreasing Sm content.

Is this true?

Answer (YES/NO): NO